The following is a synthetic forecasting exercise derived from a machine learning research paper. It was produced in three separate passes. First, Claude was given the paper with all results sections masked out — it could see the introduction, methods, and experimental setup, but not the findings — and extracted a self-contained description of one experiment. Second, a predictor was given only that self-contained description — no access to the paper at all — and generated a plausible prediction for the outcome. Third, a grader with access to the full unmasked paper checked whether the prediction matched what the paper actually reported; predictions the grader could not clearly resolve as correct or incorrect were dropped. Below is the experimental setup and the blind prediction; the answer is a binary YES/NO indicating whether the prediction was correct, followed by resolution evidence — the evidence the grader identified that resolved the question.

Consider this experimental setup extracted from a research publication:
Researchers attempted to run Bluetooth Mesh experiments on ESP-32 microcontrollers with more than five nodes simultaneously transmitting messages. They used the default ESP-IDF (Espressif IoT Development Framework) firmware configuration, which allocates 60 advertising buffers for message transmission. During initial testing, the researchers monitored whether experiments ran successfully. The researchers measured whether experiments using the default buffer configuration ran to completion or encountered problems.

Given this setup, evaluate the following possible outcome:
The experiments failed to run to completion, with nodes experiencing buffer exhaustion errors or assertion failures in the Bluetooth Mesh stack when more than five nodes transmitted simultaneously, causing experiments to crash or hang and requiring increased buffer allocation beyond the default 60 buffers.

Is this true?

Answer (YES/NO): YES